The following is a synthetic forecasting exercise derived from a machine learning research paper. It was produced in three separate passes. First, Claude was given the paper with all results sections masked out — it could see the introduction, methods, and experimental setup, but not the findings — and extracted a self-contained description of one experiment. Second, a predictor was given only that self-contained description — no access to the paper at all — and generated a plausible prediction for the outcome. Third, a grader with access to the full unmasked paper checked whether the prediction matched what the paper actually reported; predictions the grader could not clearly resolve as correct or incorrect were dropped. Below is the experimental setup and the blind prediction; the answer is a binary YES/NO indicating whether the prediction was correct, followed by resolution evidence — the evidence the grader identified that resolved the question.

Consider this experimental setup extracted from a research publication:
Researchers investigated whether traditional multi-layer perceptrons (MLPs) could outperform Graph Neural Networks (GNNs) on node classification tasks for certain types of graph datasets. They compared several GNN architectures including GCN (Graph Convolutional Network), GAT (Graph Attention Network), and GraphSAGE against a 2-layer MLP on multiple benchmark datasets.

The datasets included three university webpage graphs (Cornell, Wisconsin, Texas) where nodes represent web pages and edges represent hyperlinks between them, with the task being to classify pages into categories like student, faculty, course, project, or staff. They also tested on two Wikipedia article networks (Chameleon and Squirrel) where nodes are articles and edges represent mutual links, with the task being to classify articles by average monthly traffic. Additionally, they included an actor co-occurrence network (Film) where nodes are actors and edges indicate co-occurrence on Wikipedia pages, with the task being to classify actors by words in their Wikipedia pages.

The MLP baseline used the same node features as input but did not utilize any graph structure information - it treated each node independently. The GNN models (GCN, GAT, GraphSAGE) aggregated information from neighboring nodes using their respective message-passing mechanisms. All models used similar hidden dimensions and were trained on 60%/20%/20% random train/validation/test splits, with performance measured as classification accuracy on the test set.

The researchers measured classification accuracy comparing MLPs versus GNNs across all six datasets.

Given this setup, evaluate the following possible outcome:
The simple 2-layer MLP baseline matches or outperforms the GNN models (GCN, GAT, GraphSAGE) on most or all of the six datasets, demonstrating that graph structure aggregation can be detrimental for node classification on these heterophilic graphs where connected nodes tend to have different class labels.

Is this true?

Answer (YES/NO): NO